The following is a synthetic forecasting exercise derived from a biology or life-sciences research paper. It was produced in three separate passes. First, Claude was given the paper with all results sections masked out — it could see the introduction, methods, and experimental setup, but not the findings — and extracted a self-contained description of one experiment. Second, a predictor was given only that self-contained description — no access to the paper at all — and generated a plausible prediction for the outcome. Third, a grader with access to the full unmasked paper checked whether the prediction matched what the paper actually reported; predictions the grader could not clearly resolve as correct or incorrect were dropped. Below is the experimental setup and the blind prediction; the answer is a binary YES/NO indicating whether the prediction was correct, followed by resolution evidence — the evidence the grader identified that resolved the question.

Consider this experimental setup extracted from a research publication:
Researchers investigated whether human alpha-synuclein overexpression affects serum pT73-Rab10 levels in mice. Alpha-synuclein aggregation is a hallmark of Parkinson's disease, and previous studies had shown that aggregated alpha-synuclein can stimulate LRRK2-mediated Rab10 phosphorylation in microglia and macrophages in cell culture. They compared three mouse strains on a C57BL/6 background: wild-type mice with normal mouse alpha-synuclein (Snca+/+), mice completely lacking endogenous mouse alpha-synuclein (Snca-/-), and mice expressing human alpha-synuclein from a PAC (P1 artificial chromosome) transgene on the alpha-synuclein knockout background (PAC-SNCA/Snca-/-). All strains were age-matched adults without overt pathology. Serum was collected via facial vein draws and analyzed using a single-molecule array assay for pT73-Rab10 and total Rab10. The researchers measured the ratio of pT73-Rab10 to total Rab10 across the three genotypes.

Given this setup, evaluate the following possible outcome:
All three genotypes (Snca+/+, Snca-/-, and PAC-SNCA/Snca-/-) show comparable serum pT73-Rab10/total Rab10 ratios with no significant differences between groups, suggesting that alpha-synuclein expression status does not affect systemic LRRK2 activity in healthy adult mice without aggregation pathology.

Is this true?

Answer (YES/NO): NO